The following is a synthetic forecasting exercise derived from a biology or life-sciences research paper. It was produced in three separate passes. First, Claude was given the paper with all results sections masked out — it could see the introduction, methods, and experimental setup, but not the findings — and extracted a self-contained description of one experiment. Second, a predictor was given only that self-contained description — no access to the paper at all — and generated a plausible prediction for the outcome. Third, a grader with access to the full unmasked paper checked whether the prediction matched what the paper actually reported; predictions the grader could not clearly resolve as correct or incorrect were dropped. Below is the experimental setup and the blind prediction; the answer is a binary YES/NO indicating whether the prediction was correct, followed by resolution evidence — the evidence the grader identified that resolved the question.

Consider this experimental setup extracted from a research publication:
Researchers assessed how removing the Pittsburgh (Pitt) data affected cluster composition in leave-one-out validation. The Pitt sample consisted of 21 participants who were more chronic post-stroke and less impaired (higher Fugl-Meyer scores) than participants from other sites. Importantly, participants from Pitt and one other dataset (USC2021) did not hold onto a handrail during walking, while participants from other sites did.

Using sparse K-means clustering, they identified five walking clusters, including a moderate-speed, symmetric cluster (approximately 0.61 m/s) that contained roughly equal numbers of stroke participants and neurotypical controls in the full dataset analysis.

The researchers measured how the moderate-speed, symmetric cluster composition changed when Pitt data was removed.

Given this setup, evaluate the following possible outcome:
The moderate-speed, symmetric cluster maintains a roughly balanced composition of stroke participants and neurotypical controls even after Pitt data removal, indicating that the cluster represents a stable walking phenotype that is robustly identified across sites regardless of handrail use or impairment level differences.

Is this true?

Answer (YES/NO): YES